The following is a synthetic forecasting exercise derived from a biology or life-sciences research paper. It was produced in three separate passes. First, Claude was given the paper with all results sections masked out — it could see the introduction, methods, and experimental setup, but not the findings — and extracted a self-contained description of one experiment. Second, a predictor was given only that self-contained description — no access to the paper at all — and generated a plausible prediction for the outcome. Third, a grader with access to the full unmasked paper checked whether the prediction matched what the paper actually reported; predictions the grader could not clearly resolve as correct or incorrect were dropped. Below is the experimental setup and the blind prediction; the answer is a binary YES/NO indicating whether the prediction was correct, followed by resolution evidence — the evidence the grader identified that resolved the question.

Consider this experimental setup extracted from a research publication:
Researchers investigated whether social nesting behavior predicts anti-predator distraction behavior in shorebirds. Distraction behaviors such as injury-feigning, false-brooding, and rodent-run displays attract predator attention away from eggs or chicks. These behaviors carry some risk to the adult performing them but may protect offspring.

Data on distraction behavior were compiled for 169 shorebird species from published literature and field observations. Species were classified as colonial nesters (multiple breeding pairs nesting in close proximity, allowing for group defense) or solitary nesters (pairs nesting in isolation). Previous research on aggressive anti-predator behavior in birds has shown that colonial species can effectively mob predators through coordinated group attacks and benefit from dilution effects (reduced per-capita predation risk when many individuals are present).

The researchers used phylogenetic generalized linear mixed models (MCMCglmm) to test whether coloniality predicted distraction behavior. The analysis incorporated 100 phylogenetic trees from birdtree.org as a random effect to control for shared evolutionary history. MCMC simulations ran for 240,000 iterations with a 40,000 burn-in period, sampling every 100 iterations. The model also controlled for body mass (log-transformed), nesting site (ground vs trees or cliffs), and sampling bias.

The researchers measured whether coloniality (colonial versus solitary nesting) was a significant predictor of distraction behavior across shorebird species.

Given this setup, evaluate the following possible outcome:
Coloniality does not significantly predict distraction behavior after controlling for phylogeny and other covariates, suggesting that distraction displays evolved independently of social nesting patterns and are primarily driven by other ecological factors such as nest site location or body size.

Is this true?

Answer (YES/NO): NO